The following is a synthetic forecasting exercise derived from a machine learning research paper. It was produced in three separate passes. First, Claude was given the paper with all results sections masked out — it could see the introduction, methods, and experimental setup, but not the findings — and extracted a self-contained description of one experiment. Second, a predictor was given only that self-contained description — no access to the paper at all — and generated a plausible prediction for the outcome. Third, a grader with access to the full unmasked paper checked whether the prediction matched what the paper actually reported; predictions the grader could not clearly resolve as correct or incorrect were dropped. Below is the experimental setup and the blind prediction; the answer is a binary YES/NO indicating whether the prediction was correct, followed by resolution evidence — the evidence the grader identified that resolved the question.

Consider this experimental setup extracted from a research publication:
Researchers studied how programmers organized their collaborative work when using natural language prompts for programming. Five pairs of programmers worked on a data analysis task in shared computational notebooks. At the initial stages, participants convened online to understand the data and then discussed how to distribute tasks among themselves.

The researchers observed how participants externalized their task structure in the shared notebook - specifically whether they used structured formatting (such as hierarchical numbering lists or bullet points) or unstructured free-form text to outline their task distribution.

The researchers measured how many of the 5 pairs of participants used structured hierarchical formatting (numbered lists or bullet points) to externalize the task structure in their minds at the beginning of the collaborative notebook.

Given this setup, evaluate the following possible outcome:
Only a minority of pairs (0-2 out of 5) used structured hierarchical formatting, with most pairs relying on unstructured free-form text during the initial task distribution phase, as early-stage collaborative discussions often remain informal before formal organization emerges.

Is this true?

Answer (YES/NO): NO